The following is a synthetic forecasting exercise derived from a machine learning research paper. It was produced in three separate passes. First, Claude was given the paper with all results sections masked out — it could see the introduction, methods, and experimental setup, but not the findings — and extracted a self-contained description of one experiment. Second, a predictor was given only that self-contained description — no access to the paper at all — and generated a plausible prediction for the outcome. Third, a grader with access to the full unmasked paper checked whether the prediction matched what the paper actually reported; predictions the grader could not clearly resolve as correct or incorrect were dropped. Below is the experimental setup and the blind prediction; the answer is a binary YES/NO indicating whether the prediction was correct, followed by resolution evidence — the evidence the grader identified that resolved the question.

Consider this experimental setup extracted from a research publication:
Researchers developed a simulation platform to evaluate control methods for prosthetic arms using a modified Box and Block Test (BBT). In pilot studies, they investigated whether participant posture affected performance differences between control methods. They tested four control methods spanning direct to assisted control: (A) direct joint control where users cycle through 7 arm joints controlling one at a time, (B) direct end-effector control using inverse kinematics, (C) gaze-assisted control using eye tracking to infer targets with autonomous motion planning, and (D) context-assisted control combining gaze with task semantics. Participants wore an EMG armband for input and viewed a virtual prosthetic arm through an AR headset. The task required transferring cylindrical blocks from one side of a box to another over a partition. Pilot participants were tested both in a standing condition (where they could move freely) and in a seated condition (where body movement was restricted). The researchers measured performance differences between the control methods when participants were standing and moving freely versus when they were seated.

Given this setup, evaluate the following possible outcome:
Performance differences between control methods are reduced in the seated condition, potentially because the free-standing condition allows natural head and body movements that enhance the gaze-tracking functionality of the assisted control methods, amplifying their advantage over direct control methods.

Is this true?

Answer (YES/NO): NO